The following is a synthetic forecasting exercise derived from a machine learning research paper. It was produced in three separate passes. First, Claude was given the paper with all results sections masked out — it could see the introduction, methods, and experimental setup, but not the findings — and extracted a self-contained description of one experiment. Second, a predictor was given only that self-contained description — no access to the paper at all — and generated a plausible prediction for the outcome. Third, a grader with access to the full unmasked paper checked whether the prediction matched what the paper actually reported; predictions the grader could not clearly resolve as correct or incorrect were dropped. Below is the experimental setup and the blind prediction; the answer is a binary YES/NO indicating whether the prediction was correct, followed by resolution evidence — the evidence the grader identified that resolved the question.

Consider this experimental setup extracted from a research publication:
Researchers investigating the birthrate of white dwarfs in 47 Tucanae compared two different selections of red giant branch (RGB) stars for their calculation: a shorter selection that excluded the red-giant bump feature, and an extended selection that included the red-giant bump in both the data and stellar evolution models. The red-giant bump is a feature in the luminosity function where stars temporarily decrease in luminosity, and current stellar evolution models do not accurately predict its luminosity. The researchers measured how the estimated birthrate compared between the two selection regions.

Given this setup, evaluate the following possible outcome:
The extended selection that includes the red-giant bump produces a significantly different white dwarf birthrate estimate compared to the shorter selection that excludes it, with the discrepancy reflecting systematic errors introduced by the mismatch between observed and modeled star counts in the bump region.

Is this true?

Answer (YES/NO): YES